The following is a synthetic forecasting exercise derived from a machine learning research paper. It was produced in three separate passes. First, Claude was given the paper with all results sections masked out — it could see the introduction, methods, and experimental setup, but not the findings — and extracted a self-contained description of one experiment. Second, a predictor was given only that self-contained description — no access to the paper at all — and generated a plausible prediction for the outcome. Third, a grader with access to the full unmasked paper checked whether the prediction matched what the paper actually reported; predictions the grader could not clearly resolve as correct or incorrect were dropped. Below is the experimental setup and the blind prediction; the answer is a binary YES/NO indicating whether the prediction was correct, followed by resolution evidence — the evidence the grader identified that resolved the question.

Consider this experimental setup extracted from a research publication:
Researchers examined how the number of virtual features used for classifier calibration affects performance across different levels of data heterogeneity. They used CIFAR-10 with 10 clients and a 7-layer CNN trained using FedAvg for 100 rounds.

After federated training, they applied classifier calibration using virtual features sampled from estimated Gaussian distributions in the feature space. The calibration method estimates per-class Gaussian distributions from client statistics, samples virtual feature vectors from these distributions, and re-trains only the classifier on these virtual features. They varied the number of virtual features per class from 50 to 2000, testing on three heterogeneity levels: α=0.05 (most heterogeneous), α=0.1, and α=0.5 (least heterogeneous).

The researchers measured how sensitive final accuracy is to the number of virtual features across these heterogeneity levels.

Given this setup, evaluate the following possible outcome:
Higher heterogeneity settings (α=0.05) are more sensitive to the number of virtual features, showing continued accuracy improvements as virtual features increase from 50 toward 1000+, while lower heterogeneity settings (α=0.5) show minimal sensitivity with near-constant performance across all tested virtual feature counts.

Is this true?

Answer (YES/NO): NO